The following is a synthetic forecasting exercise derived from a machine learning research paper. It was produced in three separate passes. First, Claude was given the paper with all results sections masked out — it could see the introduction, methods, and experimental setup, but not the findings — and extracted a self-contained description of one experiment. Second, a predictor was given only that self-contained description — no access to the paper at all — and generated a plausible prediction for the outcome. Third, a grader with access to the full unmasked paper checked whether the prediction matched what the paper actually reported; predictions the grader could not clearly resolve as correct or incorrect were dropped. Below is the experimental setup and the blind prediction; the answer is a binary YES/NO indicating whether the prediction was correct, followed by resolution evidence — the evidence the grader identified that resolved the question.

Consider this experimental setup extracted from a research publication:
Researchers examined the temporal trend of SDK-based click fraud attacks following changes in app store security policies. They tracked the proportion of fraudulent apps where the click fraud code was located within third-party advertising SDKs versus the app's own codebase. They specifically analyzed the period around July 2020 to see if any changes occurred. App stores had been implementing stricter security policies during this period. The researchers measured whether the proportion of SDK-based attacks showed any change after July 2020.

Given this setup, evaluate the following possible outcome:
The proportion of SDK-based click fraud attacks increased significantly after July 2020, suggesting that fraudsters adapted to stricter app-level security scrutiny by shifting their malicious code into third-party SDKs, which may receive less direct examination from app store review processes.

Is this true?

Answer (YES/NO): NO